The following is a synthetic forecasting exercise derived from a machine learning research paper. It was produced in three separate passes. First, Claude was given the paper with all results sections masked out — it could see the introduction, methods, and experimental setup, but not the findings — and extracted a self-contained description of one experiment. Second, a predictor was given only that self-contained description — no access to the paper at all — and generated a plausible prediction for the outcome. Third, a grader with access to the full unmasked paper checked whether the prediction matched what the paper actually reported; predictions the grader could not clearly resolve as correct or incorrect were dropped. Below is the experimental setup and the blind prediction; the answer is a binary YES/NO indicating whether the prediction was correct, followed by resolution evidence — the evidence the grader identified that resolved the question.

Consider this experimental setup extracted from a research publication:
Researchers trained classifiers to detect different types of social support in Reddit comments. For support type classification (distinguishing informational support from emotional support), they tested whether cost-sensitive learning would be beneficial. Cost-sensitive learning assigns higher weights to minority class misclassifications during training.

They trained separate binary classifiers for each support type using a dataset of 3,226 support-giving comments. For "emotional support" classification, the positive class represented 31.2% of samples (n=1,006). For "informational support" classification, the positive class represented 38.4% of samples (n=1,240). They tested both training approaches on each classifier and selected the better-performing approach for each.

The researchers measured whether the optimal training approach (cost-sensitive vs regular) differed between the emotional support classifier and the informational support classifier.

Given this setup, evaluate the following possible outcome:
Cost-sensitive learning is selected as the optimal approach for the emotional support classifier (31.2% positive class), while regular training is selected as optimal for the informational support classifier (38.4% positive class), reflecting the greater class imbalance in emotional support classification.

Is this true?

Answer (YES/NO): YES